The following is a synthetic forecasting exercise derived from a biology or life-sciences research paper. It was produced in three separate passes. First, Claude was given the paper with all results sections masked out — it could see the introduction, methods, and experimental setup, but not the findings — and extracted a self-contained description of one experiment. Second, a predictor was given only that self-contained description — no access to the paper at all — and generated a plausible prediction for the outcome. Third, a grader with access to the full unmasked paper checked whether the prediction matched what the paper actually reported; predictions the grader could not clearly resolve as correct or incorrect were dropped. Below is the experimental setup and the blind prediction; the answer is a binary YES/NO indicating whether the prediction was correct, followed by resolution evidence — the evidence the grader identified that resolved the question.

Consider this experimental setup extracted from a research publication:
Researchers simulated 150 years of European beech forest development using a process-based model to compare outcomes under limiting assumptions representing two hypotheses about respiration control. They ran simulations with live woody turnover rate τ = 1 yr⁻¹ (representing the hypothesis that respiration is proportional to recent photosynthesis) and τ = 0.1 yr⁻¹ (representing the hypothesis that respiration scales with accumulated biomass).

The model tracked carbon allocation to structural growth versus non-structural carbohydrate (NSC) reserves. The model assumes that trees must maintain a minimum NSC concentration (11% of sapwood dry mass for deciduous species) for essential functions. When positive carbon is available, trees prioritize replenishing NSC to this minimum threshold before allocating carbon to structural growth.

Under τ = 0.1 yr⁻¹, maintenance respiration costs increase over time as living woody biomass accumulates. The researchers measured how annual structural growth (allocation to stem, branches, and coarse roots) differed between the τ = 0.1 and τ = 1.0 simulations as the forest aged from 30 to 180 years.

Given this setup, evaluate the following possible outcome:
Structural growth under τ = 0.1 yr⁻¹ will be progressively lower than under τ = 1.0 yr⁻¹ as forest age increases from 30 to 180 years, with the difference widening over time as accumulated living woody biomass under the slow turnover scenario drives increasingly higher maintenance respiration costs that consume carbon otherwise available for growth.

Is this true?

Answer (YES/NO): YES